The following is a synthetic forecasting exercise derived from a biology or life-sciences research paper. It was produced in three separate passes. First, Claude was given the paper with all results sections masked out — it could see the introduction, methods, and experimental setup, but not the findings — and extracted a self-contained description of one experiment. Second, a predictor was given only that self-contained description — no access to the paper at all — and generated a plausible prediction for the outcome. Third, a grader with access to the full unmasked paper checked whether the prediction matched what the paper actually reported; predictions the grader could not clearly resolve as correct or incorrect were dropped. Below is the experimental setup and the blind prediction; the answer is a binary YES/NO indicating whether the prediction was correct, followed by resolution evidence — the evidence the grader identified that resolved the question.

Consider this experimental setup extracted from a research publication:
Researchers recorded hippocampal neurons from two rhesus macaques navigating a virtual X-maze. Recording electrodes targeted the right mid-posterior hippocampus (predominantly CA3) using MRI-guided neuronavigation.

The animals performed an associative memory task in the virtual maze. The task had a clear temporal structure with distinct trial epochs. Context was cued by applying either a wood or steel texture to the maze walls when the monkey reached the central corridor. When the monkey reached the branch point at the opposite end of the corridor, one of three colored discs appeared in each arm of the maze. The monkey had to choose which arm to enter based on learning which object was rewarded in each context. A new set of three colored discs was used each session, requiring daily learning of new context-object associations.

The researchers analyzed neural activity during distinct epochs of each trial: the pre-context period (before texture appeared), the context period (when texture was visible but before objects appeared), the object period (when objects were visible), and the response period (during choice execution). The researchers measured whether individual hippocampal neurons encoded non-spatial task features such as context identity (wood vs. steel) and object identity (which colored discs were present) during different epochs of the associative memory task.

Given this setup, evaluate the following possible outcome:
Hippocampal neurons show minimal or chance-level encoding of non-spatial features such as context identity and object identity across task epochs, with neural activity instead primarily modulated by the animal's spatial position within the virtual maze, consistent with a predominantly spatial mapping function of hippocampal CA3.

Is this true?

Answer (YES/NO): NO